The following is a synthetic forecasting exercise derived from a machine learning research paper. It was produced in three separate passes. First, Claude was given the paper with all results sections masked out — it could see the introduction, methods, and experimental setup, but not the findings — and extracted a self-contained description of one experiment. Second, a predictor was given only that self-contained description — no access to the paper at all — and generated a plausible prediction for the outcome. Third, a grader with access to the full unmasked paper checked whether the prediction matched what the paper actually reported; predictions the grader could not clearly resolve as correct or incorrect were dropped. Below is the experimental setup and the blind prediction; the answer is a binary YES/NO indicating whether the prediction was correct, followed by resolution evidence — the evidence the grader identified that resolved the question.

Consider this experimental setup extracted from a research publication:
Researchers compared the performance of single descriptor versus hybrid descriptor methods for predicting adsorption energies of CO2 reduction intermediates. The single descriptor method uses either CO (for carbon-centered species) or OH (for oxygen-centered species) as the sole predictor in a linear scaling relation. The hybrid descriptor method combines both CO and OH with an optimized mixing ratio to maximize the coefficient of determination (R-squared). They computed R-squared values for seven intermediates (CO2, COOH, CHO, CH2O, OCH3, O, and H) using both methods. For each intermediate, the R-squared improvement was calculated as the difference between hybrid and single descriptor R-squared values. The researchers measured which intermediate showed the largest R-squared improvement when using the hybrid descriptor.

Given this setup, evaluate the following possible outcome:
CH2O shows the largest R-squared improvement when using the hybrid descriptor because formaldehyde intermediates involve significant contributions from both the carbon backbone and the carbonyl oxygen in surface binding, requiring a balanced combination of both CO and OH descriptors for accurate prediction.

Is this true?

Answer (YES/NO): NO